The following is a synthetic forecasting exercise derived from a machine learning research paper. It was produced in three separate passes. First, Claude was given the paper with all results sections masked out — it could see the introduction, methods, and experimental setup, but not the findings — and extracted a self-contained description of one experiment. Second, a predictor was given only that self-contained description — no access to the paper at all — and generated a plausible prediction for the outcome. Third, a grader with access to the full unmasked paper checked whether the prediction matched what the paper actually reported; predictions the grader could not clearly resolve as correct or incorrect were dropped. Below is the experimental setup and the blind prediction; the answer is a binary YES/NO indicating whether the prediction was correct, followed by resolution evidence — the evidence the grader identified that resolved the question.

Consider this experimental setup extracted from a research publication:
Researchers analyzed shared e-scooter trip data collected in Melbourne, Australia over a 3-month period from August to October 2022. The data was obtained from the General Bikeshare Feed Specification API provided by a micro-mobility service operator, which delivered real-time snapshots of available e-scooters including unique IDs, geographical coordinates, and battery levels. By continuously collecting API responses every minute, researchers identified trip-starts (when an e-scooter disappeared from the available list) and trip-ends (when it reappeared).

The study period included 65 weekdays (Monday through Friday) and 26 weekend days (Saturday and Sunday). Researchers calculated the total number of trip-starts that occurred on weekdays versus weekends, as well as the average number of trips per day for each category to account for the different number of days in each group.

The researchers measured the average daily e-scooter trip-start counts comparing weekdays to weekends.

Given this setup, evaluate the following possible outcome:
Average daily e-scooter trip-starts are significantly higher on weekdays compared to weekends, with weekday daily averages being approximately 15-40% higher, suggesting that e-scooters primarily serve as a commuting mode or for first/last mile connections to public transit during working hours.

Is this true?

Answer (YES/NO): NO